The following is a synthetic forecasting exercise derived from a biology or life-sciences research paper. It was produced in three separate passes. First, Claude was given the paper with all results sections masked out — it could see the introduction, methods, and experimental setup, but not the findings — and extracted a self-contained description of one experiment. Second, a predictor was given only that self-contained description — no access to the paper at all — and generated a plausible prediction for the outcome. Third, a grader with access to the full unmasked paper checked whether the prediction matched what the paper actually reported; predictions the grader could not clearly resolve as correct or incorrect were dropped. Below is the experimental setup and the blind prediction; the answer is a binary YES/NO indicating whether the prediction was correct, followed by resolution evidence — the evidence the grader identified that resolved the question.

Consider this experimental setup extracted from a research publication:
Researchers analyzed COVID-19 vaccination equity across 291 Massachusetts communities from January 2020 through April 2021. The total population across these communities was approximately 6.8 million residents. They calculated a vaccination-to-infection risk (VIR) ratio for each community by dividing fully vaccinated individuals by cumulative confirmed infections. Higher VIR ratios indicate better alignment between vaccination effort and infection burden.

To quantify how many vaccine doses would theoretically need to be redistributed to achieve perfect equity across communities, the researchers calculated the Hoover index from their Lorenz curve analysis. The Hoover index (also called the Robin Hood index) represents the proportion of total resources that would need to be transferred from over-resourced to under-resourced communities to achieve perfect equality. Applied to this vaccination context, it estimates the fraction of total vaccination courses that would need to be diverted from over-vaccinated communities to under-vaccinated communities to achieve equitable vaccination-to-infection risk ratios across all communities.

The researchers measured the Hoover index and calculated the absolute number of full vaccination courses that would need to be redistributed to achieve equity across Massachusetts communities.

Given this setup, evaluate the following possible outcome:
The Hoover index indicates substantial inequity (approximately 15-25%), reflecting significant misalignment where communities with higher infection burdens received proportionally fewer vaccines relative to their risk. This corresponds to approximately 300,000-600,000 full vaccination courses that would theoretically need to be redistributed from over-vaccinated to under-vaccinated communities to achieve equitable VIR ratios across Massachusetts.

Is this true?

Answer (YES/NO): YES